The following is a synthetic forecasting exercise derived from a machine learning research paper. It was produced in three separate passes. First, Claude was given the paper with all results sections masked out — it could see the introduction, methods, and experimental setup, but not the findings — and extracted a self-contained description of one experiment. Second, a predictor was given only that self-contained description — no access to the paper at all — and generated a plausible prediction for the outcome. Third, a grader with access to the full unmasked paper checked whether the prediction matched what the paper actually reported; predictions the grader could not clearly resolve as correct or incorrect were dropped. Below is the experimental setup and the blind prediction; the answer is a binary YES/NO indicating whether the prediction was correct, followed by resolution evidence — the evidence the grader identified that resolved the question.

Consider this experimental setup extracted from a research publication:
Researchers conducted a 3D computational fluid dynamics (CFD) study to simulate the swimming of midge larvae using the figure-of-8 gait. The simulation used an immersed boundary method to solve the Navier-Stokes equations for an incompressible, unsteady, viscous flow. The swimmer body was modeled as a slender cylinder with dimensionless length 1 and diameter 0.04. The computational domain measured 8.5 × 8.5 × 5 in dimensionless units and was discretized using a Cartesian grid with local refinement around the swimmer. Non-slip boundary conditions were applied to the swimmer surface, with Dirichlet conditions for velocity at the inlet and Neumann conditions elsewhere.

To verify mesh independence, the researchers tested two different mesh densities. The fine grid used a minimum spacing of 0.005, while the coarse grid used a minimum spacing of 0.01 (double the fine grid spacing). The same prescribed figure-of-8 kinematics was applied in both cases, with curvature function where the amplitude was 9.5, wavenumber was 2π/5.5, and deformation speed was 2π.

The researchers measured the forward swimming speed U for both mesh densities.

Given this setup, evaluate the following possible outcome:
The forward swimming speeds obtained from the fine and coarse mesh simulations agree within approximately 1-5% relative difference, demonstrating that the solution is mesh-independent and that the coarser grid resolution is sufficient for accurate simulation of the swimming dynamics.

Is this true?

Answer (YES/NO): YES